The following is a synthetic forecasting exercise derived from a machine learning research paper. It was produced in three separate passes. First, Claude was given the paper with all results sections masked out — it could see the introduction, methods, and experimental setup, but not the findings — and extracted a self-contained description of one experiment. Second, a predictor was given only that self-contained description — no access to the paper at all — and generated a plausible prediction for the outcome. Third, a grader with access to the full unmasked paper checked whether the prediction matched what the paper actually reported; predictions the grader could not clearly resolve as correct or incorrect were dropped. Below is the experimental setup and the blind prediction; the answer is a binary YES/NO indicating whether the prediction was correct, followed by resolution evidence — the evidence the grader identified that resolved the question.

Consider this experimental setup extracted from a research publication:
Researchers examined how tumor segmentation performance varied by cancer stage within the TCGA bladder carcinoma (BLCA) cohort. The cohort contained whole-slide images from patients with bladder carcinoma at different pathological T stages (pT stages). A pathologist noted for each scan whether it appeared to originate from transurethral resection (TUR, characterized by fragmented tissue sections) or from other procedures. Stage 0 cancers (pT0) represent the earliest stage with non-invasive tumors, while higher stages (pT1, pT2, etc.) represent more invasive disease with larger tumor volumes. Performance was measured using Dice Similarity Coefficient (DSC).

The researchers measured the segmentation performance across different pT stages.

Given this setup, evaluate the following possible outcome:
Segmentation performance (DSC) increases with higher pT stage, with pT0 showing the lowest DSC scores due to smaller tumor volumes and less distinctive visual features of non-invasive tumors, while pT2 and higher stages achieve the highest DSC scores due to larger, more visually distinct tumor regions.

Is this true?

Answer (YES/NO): NO